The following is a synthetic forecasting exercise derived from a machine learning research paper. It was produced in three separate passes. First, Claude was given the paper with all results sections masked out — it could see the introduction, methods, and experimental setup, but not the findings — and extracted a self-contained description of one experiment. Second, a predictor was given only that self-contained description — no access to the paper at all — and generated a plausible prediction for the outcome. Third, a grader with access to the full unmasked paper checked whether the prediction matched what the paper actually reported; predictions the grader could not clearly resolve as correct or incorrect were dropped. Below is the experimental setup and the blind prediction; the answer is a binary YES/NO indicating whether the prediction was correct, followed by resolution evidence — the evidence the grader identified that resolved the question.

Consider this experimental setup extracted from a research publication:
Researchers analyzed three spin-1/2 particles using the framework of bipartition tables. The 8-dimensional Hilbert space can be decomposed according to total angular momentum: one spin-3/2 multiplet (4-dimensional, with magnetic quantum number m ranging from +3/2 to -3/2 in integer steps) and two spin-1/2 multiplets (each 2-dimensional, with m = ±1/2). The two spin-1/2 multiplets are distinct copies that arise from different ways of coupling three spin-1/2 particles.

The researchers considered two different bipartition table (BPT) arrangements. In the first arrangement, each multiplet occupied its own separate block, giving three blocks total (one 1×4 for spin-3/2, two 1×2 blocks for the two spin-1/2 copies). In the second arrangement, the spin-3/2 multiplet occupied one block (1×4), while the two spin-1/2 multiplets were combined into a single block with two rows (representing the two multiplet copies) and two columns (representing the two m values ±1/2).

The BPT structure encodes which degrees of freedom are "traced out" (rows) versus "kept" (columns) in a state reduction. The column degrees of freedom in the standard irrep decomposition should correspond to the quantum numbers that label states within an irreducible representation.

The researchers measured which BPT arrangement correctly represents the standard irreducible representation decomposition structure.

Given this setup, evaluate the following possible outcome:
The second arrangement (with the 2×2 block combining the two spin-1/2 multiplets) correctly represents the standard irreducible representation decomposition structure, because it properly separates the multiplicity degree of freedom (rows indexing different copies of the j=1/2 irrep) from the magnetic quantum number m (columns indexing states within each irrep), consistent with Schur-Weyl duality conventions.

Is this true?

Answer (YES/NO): YES